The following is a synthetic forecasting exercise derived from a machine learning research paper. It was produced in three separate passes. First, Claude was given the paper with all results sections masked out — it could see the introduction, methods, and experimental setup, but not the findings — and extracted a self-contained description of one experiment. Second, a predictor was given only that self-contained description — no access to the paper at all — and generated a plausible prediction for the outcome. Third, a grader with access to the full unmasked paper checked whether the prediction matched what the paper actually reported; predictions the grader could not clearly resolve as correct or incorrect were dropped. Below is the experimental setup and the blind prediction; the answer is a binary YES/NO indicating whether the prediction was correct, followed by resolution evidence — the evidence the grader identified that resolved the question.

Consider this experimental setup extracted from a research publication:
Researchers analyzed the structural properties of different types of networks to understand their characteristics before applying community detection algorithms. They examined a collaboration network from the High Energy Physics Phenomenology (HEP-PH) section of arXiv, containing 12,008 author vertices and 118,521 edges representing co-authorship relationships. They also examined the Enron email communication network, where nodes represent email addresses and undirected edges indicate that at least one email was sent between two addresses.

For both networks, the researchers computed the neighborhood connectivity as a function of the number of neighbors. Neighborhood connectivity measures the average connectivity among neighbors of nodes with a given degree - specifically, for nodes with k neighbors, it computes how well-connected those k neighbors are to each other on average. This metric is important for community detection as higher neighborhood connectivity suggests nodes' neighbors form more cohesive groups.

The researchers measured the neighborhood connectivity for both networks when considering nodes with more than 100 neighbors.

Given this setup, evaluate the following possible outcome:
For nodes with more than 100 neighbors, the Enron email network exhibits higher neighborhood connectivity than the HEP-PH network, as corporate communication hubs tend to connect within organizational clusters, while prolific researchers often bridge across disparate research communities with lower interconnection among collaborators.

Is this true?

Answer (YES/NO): NO